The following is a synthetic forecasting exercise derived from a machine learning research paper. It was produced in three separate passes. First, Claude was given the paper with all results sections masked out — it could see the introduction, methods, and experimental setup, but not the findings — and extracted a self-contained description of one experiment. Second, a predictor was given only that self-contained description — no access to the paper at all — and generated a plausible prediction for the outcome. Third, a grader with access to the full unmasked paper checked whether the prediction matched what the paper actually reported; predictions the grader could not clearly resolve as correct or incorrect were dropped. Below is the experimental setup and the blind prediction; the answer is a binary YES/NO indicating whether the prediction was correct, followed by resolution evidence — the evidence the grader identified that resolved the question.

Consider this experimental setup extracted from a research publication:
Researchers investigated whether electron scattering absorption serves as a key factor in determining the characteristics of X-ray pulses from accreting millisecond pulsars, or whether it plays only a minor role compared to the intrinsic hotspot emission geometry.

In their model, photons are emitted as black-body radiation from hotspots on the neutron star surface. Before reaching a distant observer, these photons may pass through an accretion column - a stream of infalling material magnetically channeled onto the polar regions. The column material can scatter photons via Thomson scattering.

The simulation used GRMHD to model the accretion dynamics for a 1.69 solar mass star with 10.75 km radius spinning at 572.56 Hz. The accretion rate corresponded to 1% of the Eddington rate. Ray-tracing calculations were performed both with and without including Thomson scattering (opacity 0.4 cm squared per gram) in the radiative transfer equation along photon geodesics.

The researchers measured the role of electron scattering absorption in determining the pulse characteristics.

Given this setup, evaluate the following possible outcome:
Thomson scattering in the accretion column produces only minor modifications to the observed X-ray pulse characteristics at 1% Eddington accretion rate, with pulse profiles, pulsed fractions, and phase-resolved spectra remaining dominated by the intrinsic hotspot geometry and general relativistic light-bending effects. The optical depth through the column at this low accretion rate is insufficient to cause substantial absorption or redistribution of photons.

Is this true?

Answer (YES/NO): NO